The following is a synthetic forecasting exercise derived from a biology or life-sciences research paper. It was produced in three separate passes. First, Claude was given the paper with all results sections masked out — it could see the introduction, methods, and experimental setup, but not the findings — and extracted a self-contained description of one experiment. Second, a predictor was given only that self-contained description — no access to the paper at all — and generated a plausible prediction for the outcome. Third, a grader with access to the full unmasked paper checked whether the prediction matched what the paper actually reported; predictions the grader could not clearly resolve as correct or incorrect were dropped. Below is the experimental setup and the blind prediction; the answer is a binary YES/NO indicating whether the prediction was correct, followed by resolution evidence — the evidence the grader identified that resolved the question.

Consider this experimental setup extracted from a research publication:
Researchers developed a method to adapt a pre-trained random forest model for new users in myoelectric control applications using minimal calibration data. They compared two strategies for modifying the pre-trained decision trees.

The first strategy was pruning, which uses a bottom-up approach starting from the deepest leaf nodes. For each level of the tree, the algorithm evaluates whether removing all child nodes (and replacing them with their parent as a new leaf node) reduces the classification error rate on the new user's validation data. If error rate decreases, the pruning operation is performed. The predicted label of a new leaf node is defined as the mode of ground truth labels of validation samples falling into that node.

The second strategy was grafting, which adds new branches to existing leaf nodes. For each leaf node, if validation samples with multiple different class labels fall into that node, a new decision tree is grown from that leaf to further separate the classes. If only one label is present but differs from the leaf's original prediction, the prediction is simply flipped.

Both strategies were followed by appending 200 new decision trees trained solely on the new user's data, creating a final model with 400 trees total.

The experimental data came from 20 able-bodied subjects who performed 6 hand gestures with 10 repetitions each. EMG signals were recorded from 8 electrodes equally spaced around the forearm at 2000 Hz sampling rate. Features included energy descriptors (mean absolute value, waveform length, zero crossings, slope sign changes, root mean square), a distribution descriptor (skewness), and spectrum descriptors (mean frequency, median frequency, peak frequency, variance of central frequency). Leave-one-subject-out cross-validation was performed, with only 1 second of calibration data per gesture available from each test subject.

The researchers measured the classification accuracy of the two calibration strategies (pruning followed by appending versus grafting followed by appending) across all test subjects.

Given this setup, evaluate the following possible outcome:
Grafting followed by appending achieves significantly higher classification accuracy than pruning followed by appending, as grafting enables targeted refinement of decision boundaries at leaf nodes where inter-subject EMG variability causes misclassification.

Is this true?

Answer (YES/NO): NO